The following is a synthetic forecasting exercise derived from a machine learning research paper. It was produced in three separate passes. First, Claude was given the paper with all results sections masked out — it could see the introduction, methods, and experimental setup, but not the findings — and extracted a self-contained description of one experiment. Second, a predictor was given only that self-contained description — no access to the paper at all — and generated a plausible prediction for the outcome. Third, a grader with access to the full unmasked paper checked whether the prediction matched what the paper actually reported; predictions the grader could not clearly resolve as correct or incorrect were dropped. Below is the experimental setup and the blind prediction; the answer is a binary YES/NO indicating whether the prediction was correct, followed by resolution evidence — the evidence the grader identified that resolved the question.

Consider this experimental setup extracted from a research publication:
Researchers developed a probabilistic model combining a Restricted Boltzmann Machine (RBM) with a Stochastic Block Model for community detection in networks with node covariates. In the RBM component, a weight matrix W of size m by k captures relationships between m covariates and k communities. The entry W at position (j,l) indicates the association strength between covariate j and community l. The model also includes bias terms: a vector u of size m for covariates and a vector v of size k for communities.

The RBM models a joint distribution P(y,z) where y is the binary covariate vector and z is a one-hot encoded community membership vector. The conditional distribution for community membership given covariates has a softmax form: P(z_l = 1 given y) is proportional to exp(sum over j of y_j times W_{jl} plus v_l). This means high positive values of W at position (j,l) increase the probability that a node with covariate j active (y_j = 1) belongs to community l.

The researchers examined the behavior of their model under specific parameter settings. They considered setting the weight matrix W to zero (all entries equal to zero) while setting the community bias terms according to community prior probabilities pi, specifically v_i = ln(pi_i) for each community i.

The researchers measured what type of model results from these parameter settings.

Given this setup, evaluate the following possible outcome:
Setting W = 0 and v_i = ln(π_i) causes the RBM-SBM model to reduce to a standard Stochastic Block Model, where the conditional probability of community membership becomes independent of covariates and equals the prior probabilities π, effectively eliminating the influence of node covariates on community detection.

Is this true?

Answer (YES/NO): YES